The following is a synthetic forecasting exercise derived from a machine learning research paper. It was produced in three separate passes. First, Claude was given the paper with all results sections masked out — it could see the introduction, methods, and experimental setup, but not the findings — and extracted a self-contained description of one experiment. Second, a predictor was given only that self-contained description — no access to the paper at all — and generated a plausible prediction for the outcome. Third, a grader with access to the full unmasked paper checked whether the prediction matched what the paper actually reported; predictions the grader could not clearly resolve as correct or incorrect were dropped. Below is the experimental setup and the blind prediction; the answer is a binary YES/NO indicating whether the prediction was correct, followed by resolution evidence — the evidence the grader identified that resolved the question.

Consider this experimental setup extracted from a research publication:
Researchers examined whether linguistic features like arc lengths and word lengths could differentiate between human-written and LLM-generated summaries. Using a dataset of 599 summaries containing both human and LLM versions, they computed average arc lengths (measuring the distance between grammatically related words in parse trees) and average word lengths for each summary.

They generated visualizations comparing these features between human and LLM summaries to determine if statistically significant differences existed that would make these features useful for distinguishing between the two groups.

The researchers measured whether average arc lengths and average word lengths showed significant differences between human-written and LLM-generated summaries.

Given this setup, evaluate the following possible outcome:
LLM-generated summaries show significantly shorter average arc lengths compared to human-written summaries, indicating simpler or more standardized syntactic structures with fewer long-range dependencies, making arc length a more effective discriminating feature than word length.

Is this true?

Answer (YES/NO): NO